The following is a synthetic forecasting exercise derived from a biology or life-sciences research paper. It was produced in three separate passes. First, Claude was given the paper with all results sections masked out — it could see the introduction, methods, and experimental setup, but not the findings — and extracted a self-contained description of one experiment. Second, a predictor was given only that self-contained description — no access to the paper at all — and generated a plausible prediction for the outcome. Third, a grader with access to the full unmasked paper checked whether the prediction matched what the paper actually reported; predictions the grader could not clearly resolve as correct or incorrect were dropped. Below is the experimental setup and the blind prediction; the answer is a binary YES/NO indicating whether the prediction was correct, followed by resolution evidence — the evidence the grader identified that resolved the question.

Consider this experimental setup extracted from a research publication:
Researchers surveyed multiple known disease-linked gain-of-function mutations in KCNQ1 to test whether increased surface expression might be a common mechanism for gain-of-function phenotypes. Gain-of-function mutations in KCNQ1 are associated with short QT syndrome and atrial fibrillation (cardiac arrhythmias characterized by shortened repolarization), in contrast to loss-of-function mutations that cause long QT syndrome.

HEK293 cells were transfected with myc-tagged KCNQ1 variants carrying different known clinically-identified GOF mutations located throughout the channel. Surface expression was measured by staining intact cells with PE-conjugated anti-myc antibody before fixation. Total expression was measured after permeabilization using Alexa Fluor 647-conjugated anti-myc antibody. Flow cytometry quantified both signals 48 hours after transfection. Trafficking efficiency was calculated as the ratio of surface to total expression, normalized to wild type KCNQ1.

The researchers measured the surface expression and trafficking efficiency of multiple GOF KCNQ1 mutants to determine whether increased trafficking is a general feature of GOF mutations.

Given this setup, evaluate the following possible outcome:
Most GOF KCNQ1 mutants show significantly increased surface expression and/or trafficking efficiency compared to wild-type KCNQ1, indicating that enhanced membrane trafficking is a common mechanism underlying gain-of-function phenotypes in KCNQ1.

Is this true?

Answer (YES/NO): NO